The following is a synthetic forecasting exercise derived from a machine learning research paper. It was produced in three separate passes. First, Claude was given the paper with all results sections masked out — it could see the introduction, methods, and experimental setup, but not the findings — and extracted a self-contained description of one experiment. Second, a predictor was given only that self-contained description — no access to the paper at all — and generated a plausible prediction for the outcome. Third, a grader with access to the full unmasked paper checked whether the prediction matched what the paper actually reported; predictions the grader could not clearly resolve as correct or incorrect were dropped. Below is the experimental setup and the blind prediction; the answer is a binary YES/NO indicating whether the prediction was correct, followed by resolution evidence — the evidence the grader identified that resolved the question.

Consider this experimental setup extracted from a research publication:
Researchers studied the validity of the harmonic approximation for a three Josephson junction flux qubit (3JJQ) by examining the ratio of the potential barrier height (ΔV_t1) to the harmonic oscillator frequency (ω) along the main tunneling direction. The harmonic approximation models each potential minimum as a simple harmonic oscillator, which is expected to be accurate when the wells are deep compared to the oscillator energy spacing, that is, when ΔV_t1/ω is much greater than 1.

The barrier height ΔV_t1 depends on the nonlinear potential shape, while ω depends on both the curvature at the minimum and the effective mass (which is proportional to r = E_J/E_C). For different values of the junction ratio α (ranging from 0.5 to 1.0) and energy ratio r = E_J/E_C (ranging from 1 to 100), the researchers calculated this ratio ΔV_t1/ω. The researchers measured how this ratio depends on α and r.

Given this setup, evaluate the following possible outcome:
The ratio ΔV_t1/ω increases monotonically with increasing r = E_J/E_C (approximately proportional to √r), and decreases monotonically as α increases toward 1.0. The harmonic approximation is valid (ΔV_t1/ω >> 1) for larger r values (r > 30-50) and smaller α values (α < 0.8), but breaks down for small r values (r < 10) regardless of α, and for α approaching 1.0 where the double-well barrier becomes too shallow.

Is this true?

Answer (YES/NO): NO